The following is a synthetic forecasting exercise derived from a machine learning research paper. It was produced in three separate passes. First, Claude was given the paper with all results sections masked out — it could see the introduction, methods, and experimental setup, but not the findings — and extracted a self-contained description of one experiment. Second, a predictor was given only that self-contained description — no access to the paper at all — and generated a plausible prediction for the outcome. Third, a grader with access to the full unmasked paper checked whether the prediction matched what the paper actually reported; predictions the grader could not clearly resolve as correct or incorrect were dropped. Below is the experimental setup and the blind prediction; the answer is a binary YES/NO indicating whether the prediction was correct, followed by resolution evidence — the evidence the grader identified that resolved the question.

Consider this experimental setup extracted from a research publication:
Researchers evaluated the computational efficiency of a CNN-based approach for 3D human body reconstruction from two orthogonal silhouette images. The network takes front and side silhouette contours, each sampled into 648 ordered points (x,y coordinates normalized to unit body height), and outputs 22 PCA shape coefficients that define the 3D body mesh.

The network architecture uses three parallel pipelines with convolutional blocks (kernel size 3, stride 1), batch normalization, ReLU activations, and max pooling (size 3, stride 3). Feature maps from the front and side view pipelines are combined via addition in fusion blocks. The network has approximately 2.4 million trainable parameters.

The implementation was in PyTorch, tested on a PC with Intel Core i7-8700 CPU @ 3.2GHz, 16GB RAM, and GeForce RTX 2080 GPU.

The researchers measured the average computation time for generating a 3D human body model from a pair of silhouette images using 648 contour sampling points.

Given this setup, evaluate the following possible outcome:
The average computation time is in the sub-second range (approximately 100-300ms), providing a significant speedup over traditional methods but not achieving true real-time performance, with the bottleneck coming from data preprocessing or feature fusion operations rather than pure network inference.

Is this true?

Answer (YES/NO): NO